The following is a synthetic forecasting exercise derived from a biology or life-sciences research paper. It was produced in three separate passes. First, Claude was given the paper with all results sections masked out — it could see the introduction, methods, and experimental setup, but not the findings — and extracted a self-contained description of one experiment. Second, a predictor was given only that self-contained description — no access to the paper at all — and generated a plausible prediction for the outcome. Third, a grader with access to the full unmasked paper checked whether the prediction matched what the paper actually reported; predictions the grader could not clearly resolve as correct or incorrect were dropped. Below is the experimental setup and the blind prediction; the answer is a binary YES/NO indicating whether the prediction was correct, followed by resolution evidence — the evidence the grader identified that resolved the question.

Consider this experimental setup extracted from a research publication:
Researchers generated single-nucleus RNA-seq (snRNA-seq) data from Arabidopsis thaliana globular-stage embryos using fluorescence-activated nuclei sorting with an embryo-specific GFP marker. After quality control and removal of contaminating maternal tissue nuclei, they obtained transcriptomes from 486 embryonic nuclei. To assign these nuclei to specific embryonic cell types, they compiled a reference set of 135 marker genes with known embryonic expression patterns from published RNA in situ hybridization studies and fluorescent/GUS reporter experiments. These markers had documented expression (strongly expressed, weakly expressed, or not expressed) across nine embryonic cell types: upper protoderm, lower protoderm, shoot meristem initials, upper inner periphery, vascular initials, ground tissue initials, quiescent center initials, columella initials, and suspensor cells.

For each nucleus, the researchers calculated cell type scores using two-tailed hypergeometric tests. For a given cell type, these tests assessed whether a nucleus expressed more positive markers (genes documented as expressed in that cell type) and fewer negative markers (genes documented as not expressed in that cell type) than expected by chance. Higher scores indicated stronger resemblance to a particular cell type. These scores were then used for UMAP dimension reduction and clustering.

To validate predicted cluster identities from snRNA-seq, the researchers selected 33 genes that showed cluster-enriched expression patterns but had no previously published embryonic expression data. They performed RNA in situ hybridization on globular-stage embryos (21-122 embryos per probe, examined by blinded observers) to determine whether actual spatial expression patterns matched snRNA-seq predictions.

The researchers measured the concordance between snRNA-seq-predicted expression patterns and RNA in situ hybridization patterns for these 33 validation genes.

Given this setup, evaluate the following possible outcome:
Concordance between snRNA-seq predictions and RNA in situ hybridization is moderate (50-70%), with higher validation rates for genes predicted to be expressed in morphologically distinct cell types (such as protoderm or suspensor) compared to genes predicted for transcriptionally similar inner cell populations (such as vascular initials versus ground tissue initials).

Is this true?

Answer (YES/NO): NO